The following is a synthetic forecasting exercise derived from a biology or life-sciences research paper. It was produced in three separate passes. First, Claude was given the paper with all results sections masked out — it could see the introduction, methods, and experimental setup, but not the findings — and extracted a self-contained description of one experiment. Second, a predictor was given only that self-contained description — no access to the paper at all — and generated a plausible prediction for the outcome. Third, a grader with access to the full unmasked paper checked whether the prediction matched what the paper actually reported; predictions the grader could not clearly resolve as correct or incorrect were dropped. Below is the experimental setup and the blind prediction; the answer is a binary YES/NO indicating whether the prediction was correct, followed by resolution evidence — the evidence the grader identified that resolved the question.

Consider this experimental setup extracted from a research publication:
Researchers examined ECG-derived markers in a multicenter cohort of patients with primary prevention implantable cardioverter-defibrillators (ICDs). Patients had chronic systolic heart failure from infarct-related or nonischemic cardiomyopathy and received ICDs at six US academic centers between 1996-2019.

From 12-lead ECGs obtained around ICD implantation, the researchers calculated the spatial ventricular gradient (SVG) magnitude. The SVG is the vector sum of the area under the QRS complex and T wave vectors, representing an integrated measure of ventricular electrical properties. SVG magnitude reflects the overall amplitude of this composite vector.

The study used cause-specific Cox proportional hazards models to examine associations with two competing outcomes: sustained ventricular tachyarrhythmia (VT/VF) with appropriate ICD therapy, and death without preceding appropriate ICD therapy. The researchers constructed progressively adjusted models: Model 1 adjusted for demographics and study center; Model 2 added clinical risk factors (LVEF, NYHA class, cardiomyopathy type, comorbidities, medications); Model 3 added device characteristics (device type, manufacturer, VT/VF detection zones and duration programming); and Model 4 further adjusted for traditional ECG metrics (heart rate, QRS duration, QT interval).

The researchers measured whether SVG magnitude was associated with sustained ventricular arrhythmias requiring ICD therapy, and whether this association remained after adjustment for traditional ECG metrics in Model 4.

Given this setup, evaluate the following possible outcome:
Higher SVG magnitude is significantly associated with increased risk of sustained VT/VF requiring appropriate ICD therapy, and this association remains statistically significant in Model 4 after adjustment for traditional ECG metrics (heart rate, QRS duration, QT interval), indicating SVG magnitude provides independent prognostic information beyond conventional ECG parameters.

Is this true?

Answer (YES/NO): NO